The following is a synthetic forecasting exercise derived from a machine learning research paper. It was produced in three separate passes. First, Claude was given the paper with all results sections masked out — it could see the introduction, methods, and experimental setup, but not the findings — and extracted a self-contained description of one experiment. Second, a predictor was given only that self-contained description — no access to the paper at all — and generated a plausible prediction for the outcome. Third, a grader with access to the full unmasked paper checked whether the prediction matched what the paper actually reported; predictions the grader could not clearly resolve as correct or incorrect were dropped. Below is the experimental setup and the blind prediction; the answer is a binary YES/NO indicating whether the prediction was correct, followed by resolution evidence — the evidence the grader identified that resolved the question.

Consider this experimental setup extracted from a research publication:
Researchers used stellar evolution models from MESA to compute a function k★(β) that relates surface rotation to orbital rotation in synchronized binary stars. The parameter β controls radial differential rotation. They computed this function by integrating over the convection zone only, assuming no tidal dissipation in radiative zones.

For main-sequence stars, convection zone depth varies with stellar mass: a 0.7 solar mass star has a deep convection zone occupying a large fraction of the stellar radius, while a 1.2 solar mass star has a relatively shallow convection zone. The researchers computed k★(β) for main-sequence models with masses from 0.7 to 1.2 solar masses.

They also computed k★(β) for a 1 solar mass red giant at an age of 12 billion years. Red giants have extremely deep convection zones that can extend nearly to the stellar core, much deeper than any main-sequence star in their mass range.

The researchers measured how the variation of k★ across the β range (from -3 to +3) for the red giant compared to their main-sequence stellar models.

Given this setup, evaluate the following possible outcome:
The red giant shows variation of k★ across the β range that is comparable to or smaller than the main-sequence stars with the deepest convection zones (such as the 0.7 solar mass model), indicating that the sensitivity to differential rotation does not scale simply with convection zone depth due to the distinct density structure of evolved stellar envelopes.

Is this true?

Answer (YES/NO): NO